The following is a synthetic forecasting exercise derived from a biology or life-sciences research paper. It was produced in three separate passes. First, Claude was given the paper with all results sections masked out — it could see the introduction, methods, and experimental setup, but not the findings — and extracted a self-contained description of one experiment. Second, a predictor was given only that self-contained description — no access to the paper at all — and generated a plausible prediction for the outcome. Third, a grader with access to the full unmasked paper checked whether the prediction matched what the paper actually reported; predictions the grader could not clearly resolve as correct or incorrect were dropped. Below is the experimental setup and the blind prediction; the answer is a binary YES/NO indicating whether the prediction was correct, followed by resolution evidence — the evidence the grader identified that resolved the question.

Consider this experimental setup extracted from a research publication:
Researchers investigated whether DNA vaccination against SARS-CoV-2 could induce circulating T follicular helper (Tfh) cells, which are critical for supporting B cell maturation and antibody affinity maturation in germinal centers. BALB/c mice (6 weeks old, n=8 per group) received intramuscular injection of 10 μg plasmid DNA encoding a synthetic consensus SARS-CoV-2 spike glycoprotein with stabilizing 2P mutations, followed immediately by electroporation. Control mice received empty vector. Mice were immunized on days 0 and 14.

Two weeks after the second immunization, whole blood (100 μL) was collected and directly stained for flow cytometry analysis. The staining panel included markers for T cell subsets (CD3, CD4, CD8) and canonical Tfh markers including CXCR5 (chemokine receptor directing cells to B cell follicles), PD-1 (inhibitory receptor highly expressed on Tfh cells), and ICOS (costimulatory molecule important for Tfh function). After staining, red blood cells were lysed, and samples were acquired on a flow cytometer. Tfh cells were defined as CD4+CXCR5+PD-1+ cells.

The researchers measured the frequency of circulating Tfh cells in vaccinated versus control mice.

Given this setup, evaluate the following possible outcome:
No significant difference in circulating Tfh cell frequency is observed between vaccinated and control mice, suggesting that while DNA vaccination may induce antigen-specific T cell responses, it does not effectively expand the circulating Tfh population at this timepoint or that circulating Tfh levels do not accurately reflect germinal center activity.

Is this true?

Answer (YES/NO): NO